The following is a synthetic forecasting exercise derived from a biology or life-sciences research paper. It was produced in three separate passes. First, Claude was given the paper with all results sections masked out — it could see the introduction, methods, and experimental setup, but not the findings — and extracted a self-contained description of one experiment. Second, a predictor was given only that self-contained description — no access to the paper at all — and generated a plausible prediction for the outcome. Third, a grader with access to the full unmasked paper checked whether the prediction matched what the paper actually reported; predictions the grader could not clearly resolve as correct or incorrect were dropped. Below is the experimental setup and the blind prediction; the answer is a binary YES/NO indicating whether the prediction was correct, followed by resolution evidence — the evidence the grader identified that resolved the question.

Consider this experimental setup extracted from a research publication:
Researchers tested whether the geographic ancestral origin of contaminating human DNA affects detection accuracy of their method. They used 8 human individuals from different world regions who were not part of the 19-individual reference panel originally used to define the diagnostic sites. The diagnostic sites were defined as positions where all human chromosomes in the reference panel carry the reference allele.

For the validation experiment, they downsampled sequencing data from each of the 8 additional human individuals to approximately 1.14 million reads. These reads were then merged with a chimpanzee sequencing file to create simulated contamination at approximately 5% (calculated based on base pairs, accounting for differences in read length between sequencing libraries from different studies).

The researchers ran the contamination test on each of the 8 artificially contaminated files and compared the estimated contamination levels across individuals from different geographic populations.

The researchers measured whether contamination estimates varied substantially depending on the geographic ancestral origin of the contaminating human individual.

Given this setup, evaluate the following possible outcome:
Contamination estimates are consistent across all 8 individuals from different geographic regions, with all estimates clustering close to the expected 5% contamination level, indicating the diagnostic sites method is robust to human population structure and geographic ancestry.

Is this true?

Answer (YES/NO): YES